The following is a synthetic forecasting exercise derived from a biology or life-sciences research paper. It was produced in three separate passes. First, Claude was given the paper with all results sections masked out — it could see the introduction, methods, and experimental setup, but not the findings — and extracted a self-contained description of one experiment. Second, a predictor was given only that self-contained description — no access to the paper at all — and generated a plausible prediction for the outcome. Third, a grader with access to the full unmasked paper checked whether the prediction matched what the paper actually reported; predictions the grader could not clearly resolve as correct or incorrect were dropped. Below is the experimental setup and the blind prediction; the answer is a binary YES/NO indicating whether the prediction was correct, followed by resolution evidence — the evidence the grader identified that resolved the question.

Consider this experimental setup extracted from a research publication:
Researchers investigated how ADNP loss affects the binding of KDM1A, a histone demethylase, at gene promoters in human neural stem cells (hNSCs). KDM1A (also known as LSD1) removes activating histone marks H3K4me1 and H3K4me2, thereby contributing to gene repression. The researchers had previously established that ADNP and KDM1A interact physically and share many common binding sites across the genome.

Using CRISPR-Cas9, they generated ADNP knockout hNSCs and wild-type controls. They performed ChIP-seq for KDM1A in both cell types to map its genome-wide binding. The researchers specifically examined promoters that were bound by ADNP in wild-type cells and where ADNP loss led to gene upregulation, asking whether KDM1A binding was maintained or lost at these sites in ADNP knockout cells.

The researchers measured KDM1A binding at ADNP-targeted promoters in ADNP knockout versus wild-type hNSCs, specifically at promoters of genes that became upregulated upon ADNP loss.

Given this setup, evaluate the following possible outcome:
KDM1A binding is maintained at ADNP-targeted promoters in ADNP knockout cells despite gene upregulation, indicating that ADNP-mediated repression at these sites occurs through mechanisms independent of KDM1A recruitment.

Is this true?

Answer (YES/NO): NO